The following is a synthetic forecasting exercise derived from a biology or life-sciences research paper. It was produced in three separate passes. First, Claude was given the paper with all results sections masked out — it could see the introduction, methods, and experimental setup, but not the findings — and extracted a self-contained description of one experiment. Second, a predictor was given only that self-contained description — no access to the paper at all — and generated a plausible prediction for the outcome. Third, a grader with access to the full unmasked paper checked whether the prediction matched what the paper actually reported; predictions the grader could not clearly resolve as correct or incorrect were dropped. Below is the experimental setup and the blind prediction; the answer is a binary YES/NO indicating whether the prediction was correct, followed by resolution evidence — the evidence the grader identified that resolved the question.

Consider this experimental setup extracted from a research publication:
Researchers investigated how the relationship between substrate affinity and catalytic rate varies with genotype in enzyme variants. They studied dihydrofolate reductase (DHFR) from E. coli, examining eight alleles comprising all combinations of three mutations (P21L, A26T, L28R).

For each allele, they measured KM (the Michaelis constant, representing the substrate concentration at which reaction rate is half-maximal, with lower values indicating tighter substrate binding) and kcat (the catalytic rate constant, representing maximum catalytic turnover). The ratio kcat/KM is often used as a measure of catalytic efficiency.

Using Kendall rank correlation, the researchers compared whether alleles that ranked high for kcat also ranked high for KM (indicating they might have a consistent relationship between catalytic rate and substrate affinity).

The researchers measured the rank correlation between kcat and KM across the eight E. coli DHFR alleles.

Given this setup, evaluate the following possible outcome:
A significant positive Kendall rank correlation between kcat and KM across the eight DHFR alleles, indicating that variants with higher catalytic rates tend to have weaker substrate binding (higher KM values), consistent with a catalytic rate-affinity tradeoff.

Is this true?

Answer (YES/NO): YES